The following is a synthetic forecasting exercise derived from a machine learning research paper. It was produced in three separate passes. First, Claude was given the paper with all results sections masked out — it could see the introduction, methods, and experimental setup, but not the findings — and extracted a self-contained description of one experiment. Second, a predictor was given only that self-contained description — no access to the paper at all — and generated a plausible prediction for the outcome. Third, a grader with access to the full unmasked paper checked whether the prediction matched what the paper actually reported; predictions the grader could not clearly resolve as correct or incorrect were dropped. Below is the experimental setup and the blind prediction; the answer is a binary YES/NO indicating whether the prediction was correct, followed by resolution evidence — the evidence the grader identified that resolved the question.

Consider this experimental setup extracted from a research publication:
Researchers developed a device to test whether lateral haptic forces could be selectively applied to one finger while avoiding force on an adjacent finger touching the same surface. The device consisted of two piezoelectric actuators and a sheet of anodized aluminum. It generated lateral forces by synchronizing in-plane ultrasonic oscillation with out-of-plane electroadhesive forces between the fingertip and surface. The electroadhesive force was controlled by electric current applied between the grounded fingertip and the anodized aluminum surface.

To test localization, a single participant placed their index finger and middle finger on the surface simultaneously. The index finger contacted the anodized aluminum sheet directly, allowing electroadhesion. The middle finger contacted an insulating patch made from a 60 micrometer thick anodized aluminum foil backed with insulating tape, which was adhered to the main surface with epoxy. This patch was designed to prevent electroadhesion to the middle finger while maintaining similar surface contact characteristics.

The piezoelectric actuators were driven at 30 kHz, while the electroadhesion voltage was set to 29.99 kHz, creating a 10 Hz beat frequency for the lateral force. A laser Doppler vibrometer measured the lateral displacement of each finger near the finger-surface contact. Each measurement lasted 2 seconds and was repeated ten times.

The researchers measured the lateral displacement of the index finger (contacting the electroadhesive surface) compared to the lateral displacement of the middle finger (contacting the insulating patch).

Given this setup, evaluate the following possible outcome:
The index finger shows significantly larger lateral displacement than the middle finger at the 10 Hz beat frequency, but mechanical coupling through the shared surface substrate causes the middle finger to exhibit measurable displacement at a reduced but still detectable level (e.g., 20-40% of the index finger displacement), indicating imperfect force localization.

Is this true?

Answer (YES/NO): NO